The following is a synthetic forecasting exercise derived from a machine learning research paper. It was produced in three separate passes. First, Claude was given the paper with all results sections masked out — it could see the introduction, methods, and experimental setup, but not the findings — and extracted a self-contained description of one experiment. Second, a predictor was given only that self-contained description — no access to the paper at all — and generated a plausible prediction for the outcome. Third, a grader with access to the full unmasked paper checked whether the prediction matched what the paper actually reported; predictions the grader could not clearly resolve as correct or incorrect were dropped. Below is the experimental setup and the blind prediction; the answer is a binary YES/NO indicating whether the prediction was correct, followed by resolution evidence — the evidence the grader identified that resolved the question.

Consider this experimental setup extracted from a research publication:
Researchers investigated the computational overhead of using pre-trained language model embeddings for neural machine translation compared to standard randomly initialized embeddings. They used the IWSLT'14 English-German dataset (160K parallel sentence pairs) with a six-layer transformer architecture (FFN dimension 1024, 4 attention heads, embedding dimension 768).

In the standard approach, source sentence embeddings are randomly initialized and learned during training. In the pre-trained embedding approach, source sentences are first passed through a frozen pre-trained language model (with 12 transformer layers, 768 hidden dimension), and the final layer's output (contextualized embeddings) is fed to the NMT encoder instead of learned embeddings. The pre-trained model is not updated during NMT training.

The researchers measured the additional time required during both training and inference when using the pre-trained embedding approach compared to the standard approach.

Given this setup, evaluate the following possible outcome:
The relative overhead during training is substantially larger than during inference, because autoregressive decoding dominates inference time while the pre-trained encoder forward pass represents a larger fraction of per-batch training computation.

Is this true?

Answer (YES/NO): YES